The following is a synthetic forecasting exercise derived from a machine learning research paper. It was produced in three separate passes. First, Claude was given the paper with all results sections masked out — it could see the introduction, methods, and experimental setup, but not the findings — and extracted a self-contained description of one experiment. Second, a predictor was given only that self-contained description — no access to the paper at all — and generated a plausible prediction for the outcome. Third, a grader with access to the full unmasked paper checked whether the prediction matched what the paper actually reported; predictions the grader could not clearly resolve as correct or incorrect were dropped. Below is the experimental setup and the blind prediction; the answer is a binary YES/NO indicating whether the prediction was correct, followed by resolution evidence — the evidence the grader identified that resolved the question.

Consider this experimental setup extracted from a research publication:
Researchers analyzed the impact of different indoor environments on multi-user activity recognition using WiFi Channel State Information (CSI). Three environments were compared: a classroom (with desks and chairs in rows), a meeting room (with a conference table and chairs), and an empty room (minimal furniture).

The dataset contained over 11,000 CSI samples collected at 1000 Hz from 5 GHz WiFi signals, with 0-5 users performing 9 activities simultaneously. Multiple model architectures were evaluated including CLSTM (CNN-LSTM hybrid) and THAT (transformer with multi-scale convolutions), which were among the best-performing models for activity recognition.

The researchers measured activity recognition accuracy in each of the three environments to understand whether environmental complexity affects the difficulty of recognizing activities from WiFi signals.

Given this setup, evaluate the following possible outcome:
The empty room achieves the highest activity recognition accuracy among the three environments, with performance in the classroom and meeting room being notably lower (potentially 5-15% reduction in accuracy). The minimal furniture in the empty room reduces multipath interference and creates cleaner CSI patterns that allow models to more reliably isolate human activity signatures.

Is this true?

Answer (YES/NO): NO